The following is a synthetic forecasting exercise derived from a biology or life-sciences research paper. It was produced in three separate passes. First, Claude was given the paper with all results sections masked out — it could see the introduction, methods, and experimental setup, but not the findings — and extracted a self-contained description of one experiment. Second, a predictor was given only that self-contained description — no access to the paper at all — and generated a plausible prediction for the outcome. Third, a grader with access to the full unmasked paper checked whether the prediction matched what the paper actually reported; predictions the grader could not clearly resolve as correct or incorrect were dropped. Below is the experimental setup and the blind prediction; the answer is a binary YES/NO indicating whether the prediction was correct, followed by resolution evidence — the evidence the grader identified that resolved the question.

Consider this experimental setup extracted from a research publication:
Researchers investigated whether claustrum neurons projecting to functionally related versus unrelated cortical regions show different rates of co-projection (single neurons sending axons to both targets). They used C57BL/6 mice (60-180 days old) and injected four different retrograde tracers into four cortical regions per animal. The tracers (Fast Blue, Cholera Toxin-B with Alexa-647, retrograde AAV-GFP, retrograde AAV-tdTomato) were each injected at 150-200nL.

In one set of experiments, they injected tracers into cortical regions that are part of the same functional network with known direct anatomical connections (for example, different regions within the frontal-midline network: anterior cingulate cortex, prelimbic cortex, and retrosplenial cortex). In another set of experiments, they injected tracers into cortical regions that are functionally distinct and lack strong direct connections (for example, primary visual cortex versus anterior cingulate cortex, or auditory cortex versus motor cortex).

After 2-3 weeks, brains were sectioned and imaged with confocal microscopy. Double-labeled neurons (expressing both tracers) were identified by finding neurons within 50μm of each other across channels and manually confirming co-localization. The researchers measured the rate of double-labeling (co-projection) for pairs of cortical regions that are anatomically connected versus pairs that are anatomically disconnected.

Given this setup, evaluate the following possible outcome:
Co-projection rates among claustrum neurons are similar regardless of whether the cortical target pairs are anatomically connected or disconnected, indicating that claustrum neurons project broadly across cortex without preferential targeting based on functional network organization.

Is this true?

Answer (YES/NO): NO